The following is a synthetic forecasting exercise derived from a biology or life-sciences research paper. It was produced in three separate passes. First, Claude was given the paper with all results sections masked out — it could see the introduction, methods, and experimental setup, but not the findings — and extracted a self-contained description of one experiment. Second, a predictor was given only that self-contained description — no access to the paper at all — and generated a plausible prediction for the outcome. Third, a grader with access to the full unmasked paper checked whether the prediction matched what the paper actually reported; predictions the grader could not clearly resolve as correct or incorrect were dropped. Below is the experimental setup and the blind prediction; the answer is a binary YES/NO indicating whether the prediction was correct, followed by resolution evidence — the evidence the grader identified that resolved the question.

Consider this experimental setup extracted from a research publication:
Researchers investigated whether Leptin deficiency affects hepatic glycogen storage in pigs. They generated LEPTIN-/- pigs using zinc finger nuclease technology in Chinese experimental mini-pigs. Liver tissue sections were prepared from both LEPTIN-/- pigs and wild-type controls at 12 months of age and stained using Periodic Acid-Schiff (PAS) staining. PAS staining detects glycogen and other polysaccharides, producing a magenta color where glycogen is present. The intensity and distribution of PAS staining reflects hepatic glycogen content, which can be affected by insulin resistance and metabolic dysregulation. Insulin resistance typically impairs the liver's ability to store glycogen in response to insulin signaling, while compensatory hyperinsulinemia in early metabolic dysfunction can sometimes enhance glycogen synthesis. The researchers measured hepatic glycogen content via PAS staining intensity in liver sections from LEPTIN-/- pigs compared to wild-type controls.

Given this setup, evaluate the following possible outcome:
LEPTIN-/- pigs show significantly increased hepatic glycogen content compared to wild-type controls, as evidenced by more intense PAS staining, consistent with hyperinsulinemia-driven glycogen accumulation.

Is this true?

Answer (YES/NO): YES